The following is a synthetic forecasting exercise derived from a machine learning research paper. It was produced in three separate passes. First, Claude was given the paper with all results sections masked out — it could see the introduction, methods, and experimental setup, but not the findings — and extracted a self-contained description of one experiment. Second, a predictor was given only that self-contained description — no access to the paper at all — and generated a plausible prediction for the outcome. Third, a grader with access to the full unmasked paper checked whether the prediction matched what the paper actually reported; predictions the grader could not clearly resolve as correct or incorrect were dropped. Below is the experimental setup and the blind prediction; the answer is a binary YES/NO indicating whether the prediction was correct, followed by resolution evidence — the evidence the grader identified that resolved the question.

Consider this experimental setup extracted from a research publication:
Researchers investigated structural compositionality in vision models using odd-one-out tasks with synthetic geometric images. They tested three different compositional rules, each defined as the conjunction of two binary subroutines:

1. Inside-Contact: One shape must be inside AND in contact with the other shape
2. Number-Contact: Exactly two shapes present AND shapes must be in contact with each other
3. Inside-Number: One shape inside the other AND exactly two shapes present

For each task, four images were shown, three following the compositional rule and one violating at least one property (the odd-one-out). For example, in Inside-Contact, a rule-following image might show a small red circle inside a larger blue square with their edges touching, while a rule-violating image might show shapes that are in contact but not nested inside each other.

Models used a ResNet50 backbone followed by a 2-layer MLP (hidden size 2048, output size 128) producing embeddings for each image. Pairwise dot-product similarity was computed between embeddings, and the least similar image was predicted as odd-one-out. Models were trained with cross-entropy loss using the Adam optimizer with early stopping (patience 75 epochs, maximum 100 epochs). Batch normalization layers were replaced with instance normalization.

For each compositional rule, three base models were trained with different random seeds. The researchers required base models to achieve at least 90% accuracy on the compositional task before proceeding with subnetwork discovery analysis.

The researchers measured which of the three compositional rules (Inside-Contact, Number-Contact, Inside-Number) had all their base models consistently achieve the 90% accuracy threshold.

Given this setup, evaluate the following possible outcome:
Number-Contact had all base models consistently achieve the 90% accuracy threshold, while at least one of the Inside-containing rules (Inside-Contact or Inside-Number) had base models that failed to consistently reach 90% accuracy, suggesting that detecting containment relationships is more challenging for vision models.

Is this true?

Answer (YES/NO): NO